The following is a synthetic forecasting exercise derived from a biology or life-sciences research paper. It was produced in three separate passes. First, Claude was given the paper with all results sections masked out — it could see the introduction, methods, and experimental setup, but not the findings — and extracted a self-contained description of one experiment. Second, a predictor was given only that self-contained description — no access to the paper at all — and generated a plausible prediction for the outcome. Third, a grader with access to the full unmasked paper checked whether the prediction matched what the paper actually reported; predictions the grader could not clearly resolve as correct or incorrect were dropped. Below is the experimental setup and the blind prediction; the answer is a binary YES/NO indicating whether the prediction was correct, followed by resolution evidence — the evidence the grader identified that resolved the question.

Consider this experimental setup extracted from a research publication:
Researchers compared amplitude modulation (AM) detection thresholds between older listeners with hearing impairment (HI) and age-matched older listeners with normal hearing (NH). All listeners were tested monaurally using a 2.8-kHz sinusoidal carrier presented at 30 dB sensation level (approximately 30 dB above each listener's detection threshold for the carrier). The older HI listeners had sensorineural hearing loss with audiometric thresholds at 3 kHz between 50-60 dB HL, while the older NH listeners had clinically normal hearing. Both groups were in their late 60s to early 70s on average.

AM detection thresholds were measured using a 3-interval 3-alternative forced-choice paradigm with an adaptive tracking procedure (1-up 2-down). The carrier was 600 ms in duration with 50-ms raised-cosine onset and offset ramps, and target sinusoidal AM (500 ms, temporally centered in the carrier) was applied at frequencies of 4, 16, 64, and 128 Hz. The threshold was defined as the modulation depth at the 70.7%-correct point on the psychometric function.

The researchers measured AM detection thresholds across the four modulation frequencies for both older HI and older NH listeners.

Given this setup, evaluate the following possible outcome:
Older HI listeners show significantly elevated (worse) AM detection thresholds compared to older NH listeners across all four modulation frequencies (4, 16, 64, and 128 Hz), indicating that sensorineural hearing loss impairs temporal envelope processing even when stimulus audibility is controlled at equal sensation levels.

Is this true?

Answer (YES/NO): NO